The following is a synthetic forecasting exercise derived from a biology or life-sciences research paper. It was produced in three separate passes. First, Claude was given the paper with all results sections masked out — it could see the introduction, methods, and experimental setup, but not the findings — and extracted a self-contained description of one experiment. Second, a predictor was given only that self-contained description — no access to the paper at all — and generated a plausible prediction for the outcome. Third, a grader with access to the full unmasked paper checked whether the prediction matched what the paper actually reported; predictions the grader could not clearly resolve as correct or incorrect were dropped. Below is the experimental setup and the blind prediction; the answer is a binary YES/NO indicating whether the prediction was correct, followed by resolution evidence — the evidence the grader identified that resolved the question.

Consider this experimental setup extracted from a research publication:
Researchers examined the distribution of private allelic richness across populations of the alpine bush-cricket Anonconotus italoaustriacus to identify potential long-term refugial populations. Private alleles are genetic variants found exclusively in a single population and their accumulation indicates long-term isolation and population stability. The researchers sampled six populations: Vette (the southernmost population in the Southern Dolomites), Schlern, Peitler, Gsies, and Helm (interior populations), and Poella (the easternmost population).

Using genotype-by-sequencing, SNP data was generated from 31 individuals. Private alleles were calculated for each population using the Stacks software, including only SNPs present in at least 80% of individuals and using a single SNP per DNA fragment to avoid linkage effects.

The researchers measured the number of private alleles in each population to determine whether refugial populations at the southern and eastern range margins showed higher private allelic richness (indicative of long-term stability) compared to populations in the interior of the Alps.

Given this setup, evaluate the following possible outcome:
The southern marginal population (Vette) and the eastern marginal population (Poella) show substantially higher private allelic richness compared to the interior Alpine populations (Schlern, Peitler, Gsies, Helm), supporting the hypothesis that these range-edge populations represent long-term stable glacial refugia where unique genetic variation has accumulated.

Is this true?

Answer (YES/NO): YES